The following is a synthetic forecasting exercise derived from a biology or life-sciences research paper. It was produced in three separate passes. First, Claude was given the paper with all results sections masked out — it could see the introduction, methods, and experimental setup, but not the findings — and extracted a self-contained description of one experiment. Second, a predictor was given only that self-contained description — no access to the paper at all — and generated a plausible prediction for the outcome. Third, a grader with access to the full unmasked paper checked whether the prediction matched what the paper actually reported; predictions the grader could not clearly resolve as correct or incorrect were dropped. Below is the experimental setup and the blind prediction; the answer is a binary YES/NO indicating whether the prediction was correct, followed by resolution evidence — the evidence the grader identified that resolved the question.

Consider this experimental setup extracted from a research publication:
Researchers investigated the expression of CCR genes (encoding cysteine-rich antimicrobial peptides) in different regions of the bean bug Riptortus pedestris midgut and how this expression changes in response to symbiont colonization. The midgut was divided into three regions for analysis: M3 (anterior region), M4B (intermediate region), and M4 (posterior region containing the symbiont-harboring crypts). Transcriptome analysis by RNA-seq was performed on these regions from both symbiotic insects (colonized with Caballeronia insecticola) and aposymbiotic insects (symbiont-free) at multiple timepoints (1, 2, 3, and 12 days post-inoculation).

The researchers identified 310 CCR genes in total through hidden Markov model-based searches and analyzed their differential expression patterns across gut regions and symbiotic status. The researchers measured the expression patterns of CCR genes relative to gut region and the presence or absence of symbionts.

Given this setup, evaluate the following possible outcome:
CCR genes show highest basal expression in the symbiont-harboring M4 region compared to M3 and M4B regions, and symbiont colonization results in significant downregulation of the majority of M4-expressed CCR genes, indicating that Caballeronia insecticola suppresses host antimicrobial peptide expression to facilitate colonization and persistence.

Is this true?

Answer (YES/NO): NO